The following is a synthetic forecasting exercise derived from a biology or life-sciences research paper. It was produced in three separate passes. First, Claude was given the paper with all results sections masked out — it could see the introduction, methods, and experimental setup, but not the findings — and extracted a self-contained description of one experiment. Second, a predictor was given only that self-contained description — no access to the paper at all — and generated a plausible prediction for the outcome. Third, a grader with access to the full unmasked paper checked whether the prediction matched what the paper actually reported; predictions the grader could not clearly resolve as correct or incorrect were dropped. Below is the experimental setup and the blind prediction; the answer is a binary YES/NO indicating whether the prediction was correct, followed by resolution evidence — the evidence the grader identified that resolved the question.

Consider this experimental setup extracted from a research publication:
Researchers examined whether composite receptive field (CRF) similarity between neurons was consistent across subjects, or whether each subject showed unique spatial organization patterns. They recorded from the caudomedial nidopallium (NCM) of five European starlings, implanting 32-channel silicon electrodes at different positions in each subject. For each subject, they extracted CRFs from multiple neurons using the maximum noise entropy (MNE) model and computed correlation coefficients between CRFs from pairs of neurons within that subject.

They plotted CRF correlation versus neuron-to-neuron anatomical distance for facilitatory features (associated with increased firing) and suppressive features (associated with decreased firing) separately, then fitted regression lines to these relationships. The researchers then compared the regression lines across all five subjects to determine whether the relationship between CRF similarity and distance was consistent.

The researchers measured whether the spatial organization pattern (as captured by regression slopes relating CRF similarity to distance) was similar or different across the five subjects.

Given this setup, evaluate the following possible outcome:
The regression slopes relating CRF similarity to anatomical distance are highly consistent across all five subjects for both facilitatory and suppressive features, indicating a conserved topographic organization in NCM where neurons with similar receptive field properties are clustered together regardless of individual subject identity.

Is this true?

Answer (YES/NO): NO